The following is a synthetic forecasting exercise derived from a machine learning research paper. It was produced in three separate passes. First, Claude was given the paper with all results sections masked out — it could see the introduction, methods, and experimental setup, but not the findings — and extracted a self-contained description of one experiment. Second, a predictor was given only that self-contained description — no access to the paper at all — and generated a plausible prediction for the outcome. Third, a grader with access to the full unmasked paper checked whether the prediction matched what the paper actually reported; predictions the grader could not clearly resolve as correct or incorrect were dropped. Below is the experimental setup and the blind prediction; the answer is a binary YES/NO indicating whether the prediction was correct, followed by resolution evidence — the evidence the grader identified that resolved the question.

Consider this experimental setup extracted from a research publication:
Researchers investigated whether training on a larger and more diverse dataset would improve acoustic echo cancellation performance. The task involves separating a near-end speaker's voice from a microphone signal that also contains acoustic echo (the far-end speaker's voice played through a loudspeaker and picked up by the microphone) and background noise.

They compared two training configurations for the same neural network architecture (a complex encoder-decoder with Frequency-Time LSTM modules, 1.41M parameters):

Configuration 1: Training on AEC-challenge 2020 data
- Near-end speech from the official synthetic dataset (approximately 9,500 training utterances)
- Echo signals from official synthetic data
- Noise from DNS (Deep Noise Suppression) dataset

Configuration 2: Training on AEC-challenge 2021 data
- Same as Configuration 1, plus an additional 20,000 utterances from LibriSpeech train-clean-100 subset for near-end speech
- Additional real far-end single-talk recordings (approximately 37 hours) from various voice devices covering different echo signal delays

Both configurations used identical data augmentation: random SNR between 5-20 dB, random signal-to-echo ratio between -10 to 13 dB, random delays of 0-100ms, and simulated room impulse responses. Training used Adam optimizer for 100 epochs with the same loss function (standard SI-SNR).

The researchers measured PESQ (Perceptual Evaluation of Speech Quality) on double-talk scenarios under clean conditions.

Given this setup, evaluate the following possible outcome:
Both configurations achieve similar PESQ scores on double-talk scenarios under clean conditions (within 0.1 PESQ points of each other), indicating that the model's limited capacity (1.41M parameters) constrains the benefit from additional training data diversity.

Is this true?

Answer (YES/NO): NO